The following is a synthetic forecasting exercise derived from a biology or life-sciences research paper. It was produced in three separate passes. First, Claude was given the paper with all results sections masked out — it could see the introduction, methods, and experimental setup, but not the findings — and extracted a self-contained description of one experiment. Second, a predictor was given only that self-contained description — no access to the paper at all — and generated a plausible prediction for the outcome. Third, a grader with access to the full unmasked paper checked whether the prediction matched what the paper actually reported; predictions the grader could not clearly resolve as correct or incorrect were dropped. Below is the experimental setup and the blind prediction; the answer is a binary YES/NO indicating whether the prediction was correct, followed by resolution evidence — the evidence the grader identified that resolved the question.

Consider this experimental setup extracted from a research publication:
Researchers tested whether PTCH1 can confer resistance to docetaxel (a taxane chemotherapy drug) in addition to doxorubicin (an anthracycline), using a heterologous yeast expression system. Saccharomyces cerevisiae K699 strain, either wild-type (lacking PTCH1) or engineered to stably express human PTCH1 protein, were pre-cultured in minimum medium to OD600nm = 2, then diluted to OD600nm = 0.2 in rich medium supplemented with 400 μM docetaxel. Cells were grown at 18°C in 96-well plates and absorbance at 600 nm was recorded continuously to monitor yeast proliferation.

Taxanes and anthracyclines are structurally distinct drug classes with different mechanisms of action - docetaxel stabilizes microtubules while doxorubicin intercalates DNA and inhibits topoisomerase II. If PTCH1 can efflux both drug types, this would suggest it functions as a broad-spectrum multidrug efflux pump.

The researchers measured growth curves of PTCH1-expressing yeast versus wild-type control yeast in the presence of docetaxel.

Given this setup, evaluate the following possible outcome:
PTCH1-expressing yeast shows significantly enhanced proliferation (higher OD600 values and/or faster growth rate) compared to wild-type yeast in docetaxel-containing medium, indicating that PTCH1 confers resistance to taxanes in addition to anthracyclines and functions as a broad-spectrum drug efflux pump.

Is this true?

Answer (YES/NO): YES